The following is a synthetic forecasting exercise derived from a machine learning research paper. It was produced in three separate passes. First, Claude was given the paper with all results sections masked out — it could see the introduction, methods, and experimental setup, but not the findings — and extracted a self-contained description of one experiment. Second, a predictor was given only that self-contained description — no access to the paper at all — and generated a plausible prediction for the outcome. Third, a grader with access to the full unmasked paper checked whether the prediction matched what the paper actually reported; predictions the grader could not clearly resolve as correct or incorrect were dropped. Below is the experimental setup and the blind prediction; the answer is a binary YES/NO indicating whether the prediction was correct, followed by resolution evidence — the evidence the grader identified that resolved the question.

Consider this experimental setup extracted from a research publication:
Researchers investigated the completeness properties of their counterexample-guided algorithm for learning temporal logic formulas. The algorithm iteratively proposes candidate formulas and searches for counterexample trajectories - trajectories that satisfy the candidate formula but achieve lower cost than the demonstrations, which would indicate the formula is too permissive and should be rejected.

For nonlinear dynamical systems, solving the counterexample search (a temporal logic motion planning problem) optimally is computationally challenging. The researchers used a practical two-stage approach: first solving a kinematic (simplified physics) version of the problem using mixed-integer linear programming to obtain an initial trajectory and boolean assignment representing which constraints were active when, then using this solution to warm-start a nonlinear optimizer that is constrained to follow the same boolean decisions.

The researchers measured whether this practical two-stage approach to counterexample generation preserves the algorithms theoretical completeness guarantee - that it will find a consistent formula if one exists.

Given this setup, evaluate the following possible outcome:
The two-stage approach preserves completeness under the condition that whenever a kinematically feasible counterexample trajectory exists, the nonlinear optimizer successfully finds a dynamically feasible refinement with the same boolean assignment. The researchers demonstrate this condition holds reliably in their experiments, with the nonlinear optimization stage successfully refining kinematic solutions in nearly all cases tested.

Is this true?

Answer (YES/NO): NO